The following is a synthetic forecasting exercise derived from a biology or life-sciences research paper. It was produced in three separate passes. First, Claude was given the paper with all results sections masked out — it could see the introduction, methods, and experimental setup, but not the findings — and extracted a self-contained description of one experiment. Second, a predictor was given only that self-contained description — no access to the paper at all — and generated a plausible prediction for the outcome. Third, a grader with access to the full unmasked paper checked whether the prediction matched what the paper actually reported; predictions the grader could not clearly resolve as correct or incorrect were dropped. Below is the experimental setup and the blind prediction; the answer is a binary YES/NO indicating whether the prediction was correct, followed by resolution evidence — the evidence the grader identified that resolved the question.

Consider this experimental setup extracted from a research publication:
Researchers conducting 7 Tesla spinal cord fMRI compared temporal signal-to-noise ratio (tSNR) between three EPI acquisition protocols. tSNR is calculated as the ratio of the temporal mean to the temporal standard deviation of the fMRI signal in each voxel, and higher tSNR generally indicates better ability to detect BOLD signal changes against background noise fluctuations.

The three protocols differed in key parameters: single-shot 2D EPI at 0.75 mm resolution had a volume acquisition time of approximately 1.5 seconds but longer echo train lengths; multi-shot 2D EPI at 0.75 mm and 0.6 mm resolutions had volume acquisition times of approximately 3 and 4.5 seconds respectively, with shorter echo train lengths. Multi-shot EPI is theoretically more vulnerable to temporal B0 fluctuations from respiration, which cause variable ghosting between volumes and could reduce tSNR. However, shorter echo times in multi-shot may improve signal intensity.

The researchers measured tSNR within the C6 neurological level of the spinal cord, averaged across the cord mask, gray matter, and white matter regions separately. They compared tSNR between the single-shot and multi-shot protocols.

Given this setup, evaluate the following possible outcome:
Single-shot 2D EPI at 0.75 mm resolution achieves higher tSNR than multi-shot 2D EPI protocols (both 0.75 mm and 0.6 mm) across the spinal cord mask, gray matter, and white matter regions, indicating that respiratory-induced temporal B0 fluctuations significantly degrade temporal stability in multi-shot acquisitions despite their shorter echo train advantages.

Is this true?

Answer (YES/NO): NO